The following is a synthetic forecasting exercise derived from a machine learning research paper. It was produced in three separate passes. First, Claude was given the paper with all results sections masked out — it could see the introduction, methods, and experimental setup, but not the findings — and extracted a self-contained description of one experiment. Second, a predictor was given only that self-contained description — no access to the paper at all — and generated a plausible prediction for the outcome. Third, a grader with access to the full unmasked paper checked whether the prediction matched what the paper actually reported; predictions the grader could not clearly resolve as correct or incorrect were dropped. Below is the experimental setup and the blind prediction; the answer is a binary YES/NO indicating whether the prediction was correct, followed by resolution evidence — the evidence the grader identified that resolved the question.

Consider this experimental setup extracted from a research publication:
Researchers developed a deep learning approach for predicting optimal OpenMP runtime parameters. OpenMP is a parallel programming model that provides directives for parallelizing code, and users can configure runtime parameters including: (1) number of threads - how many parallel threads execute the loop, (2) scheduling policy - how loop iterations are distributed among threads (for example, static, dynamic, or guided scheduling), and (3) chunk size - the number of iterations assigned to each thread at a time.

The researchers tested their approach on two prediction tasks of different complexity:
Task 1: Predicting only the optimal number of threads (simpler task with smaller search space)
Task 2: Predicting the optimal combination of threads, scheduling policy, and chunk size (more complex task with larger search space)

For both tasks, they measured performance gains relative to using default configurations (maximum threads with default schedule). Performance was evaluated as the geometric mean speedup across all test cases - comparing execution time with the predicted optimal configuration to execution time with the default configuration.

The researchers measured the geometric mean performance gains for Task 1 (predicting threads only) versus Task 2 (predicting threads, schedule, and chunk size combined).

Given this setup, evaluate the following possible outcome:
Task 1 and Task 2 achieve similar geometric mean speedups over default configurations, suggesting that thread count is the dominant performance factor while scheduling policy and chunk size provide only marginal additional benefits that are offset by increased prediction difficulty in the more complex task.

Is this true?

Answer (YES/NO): NO